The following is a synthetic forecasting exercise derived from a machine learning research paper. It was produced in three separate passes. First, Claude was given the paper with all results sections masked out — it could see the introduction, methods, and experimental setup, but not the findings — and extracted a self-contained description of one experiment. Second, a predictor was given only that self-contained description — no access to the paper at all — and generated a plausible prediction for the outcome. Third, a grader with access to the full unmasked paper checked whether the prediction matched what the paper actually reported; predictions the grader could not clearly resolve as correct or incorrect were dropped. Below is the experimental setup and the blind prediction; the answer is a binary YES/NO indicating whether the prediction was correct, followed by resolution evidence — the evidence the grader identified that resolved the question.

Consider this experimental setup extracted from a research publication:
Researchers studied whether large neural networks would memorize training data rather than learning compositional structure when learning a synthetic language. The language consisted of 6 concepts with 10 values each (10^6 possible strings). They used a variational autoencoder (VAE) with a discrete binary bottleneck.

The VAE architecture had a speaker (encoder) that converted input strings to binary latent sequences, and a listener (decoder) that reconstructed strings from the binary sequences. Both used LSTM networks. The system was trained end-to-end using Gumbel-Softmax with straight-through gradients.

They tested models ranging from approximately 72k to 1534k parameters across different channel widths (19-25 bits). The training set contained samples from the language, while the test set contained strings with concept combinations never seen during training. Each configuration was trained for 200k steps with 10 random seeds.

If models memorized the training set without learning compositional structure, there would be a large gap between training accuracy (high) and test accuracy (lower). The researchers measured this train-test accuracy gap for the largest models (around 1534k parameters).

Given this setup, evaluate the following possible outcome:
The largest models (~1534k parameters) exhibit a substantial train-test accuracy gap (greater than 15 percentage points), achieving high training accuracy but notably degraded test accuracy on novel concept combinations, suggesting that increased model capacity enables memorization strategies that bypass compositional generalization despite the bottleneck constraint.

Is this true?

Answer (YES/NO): NO